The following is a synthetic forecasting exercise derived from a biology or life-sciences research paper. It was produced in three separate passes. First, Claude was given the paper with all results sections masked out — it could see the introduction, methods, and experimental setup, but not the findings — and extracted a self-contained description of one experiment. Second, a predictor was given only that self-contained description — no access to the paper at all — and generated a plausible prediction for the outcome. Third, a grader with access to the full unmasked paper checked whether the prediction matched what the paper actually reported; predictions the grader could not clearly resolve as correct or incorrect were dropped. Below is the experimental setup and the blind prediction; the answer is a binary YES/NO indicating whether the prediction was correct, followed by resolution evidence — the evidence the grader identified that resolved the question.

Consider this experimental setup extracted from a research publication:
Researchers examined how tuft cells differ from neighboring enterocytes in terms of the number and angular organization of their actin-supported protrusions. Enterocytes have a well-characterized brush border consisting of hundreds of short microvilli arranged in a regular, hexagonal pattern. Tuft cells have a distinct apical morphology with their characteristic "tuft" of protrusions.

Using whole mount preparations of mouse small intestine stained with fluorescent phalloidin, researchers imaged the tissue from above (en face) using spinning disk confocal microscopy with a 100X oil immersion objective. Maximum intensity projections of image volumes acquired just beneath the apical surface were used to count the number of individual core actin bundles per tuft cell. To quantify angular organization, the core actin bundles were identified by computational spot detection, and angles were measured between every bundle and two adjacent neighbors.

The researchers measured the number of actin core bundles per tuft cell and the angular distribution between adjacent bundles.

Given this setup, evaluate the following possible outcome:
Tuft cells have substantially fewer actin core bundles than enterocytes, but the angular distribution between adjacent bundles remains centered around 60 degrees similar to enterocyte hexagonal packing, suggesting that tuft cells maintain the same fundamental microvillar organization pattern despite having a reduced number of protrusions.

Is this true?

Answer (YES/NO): NO